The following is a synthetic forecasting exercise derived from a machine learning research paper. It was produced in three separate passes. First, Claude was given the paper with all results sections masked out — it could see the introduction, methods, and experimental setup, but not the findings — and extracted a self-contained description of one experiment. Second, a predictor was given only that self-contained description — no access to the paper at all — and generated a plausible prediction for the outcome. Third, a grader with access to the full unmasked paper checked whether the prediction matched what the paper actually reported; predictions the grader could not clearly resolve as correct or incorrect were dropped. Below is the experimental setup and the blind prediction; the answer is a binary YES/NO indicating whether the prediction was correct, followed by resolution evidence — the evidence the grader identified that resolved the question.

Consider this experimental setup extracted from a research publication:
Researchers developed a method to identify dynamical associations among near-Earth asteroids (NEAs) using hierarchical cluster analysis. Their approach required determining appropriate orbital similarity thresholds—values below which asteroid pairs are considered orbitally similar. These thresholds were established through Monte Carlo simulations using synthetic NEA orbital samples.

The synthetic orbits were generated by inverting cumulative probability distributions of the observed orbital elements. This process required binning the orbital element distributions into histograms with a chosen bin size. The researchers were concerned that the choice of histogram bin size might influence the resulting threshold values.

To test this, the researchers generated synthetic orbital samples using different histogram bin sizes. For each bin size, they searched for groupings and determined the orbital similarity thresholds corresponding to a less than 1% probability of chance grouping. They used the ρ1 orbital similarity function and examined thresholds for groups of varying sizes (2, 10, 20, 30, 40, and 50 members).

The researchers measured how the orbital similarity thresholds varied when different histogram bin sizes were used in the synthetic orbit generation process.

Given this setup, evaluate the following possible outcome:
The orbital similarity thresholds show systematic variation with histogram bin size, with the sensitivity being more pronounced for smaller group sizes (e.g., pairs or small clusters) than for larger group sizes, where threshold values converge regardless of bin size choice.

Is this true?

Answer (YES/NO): NO